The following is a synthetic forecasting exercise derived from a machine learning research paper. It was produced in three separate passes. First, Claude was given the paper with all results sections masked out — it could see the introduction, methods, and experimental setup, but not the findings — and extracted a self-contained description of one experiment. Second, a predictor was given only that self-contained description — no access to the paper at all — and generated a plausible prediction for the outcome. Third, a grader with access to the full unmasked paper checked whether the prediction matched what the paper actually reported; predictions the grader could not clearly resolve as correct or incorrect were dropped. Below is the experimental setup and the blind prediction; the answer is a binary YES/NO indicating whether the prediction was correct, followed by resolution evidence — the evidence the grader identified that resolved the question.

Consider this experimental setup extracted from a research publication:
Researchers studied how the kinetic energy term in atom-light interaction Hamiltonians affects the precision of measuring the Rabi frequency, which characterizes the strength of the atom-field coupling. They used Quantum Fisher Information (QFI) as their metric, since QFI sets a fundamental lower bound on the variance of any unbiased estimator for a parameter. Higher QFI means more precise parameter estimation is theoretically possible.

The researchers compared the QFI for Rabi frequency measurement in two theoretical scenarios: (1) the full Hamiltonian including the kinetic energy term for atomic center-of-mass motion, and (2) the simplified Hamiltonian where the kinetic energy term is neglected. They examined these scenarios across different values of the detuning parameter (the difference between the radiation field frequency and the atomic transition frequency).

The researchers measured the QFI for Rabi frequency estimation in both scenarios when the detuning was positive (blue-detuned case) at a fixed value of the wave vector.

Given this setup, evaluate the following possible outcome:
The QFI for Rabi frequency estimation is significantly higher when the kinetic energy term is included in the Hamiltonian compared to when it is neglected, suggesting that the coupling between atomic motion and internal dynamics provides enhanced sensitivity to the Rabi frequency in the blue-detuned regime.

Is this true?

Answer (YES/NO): NO